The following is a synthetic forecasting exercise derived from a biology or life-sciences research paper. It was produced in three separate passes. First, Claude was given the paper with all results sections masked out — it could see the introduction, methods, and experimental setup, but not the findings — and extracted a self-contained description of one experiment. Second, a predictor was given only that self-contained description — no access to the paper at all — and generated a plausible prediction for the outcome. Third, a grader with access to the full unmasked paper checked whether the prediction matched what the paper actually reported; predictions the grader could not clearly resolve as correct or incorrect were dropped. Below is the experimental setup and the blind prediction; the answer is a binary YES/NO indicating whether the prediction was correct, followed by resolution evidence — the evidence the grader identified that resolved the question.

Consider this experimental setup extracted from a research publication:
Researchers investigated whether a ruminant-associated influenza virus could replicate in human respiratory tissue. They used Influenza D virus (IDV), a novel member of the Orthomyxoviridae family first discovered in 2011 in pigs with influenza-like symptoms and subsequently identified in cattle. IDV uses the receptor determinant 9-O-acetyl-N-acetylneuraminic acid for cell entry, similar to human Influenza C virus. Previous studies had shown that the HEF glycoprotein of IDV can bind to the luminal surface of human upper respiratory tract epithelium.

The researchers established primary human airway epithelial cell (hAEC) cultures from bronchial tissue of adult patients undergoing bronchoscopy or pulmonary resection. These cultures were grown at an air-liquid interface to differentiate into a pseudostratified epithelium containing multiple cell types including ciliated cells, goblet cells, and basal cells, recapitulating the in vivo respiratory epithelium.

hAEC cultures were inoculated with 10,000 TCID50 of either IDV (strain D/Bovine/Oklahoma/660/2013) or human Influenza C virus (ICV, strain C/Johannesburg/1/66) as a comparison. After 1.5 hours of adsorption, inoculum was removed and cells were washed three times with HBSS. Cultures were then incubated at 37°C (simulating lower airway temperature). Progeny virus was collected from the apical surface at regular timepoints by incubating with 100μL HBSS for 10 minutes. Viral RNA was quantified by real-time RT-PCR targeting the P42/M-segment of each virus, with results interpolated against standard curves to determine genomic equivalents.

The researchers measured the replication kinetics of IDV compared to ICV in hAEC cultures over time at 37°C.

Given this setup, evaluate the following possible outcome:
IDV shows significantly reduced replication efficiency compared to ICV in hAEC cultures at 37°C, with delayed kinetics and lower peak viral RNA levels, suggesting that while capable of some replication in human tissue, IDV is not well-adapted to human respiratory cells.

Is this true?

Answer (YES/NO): NO